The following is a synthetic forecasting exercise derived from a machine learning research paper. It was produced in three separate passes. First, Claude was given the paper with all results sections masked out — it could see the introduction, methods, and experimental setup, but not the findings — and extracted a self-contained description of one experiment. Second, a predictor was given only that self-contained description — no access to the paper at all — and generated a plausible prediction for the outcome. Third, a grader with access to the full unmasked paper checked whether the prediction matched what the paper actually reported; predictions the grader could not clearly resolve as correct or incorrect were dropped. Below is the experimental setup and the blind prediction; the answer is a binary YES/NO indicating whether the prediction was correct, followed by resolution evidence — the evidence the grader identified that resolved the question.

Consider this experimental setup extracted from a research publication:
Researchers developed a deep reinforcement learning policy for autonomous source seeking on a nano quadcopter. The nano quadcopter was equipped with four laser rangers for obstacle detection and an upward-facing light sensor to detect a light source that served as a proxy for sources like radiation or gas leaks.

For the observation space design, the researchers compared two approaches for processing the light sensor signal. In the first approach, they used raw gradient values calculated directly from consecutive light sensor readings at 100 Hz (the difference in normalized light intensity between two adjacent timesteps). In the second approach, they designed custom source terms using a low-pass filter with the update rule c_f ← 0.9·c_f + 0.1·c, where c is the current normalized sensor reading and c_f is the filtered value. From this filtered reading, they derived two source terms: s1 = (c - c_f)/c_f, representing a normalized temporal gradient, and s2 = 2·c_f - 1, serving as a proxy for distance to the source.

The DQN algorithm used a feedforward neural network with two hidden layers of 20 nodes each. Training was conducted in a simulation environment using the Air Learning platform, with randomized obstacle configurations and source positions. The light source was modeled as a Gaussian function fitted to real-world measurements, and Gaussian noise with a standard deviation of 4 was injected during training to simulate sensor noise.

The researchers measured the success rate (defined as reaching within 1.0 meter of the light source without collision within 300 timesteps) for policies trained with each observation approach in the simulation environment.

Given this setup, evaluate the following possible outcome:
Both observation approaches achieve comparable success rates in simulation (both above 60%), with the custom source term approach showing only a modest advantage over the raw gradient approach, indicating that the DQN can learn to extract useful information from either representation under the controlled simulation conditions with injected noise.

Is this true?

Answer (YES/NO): NO